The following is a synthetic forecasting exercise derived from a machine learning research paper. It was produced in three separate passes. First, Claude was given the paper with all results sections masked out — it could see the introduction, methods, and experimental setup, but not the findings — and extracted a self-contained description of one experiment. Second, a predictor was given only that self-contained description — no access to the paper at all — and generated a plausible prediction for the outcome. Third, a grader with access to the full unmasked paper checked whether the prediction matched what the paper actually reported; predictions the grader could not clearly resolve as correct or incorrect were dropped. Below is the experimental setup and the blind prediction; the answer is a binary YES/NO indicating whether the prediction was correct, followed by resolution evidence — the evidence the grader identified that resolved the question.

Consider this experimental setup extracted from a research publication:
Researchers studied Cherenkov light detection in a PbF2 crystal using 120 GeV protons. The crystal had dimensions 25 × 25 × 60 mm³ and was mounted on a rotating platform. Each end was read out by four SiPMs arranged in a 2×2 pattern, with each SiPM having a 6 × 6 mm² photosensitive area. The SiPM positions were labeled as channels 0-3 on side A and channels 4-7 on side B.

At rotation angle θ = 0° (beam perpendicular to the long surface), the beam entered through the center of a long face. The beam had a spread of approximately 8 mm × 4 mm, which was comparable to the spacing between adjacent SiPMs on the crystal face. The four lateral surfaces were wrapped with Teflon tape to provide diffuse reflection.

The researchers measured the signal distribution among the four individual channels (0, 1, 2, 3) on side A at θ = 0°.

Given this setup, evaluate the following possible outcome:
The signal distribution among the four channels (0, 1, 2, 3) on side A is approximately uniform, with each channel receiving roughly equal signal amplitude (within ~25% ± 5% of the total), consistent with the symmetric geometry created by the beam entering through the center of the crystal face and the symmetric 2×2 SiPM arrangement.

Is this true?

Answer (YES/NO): NO